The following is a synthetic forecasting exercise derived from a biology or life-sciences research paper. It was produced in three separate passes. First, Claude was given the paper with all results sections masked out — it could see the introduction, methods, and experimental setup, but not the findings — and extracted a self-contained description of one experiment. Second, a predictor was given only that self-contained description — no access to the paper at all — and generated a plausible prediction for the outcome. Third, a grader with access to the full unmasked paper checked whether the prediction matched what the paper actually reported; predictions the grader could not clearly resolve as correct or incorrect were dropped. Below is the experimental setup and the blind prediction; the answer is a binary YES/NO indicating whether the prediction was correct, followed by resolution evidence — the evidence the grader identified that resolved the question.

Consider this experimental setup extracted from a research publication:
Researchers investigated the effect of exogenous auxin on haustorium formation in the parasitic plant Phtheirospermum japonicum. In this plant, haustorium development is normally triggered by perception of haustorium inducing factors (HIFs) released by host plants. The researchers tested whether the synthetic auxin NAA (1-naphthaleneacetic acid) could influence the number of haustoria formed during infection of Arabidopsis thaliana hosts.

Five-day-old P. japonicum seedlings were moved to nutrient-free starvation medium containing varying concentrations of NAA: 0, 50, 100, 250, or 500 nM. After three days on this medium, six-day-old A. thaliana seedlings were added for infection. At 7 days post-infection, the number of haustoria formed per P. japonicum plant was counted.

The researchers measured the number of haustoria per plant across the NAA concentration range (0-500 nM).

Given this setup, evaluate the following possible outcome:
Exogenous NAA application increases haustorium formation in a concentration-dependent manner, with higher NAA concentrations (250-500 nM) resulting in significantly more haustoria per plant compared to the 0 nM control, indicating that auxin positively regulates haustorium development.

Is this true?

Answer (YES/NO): NO